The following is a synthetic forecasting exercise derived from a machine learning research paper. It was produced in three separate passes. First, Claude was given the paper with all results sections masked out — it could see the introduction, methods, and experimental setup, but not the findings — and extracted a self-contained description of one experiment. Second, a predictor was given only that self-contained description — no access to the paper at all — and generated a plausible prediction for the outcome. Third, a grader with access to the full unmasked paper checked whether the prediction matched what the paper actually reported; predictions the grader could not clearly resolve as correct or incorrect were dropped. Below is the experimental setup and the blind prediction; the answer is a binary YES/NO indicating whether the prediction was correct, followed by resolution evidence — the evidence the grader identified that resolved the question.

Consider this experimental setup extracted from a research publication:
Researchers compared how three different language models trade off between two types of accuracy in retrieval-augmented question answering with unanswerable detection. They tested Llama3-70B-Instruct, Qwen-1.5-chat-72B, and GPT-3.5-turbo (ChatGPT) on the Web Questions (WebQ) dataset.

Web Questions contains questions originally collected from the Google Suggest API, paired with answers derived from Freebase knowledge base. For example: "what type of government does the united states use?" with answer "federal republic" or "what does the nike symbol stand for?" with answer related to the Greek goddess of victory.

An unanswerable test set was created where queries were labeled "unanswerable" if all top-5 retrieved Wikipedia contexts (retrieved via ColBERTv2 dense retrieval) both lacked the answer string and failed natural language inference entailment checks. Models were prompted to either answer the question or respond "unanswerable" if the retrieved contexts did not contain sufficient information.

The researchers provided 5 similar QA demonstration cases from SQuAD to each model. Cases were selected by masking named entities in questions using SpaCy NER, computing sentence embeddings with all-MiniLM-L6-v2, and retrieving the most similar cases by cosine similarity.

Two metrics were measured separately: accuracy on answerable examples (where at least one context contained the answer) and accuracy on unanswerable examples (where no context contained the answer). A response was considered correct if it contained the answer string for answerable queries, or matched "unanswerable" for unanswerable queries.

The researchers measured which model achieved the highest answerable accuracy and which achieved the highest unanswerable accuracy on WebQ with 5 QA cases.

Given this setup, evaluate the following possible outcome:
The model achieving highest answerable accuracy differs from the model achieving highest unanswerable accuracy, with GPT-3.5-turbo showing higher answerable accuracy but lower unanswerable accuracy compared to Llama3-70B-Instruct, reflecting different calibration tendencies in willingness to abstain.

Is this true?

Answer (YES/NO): NO